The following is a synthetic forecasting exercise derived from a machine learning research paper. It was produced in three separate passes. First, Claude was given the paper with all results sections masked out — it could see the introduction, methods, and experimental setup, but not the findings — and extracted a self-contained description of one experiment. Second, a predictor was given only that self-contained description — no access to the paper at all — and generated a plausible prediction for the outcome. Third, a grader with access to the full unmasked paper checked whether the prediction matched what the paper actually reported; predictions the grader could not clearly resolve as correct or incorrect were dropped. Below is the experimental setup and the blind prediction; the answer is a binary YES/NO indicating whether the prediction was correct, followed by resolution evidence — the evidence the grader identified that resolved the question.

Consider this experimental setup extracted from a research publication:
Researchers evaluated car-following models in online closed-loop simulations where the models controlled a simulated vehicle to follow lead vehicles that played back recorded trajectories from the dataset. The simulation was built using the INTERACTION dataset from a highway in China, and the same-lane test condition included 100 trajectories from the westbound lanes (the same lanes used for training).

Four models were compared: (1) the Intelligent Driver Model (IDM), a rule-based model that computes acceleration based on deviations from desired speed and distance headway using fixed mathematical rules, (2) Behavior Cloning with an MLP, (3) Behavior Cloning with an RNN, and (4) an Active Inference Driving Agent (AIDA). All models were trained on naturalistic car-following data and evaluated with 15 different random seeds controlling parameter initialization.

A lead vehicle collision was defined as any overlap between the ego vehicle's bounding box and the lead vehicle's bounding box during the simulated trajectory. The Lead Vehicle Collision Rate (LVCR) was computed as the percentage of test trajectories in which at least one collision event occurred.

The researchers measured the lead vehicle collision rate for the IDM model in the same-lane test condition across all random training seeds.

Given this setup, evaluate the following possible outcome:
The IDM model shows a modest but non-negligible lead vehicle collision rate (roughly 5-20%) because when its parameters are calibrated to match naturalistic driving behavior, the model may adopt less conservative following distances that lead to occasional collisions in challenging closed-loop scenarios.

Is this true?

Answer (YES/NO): NO